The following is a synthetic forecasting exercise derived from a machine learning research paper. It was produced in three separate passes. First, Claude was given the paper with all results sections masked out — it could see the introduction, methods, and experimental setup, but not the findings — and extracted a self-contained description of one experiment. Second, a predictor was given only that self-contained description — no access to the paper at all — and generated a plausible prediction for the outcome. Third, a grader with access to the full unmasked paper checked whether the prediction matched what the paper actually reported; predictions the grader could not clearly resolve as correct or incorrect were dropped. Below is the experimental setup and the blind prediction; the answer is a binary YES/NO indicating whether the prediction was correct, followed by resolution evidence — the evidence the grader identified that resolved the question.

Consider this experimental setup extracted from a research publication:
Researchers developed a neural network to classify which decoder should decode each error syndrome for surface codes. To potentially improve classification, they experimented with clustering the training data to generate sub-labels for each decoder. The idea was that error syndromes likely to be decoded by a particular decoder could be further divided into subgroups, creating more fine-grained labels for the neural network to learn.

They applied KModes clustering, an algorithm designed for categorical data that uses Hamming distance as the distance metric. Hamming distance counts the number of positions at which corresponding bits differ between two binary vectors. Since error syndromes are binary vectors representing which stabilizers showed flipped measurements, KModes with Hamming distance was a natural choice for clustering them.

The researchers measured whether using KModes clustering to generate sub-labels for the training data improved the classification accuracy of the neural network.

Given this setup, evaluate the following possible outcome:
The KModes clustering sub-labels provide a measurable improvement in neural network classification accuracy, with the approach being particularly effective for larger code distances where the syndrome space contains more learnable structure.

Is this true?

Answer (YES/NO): NO